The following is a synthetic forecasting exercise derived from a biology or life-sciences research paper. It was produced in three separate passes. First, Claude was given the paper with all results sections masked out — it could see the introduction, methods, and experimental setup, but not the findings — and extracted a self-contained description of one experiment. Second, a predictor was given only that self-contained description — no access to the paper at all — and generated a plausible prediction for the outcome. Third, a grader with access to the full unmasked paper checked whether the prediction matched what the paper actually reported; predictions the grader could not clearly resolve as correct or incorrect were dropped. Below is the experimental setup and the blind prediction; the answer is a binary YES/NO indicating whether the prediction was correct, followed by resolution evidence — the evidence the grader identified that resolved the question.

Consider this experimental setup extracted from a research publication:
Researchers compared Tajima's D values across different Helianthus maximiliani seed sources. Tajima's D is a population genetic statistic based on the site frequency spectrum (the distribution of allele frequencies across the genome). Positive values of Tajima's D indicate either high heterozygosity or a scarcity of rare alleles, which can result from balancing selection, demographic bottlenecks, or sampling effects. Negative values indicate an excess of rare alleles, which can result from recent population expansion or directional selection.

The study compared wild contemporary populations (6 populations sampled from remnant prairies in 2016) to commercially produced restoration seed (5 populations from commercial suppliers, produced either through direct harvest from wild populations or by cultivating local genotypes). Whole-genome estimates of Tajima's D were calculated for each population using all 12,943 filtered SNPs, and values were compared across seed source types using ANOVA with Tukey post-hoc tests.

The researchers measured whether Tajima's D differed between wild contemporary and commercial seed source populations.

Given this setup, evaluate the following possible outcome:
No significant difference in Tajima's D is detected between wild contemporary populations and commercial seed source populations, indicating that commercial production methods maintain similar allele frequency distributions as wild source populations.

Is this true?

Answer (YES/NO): NO